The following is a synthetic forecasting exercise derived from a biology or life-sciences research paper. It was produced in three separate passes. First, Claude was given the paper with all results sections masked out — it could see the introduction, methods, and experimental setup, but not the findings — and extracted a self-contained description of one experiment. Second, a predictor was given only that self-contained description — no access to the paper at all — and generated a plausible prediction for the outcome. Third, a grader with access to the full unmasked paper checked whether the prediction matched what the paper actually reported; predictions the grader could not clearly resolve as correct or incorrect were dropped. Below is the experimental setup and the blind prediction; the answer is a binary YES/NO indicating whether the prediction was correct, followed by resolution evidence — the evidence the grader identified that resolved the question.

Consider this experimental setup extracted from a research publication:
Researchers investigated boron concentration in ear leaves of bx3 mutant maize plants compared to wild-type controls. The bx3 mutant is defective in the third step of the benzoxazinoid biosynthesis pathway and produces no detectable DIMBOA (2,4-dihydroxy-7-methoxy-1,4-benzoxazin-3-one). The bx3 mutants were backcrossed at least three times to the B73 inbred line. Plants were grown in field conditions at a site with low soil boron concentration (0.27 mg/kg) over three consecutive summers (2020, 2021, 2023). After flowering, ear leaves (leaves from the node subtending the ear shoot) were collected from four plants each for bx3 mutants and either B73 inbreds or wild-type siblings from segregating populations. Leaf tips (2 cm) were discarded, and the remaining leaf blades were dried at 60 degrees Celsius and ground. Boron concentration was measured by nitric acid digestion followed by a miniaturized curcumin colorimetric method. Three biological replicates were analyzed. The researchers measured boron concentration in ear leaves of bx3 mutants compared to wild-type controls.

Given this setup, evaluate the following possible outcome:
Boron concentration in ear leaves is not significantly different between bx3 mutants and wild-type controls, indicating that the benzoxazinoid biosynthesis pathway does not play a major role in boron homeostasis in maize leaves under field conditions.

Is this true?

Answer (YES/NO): NO